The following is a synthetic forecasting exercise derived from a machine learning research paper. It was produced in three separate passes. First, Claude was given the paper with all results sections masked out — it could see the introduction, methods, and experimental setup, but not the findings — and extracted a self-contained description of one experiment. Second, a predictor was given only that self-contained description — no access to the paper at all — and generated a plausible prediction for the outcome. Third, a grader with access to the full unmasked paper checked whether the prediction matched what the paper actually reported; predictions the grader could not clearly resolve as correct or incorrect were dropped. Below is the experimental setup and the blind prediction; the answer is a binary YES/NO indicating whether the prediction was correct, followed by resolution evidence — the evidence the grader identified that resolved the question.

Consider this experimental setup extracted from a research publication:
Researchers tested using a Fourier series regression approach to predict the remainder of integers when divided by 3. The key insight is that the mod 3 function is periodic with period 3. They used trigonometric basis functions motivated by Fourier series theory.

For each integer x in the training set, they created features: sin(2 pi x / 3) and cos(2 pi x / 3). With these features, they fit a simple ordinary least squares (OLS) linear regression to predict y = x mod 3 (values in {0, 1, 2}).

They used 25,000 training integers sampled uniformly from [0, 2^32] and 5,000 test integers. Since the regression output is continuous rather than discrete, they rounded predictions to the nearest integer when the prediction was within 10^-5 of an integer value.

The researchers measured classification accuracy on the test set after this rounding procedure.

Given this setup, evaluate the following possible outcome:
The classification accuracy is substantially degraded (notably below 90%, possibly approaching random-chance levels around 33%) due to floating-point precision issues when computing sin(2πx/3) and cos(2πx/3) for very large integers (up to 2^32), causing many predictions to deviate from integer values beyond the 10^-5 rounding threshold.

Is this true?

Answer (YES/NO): NO